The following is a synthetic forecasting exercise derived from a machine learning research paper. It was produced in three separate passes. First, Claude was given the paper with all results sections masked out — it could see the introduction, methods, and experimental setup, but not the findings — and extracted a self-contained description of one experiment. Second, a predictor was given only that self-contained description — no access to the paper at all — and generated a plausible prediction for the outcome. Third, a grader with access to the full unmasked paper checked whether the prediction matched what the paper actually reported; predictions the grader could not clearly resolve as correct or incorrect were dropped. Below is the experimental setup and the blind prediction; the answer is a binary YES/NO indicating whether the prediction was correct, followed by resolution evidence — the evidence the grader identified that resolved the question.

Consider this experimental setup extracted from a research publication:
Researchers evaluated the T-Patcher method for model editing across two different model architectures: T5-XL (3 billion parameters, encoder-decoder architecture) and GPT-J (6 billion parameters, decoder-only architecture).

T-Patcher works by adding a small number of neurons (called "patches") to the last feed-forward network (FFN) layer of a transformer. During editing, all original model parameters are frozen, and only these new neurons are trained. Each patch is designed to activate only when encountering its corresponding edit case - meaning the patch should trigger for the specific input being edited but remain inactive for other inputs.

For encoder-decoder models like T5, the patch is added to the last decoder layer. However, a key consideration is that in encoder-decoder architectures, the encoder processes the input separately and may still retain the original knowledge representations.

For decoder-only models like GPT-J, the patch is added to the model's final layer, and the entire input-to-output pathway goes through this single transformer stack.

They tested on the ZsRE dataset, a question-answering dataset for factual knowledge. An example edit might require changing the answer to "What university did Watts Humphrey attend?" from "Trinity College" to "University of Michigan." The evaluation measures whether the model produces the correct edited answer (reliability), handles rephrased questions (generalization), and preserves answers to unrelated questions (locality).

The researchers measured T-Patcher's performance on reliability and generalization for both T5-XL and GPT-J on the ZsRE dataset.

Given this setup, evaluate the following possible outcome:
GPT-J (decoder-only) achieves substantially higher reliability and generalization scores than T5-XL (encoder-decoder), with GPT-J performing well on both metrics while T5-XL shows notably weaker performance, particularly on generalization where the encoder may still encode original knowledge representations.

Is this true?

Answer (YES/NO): YES